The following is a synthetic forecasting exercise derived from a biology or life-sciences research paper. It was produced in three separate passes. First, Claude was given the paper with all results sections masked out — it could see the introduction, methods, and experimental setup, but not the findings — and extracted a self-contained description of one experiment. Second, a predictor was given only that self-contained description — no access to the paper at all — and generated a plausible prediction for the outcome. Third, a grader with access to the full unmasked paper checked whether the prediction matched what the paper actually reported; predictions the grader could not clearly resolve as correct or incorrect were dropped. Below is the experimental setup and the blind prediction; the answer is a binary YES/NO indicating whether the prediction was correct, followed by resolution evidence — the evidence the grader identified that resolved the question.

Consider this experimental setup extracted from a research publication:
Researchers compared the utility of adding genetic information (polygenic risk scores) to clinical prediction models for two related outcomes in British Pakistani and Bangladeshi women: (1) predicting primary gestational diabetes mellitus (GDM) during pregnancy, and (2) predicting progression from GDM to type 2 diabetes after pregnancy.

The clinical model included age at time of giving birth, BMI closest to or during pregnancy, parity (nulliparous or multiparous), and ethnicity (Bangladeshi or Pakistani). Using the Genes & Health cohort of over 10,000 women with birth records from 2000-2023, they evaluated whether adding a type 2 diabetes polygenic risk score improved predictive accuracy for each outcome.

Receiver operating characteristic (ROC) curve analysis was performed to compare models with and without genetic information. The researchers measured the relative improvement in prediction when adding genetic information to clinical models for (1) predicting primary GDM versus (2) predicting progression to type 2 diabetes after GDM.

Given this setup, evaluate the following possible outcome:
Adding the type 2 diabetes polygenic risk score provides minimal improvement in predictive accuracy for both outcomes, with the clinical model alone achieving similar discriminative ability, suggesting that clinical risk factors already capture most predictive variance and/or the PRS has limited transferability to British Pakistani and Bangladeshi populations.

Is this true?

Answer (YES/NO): NO